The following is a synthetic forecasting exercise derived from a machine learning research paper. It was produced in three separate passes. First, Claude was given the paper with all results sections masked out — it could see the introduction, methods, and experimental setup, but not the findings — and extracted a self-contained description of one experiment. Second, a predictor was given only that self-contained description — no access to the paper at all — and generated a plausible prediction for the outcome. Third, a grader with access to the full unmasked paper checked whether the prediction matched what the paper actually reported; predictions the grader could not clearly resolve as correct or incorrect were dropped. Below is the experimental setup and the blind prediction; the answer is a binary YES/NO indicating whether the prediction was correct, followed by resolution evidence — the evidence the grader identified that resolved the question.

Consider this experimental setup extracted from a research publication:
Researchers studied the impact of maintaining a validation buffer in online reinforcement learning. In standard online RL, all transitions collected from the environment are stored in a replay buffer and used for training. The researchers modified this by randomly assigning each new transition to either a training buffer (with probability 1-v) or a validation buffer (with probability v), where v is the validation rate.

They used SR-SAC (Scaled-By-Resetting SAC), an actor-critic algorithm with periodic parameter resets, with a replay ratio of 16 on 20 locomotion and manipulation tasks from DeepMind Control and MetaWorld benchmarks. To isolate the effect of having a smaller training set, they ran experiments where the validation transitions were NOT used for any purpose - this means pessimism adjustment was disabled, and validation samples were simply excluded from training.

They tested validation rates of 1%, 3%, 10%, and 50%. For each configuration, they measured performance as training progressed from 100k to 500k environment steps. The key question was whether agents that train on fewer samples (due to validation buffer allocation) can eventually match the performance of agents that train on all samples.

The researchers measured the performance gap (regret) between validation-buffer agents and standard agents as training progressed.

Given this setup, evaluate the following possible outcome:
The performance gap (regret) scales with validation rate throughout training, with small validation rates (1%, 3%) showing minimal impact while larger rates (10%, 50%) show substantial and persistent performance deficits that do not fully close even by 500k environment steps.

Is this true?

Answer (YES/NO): NO